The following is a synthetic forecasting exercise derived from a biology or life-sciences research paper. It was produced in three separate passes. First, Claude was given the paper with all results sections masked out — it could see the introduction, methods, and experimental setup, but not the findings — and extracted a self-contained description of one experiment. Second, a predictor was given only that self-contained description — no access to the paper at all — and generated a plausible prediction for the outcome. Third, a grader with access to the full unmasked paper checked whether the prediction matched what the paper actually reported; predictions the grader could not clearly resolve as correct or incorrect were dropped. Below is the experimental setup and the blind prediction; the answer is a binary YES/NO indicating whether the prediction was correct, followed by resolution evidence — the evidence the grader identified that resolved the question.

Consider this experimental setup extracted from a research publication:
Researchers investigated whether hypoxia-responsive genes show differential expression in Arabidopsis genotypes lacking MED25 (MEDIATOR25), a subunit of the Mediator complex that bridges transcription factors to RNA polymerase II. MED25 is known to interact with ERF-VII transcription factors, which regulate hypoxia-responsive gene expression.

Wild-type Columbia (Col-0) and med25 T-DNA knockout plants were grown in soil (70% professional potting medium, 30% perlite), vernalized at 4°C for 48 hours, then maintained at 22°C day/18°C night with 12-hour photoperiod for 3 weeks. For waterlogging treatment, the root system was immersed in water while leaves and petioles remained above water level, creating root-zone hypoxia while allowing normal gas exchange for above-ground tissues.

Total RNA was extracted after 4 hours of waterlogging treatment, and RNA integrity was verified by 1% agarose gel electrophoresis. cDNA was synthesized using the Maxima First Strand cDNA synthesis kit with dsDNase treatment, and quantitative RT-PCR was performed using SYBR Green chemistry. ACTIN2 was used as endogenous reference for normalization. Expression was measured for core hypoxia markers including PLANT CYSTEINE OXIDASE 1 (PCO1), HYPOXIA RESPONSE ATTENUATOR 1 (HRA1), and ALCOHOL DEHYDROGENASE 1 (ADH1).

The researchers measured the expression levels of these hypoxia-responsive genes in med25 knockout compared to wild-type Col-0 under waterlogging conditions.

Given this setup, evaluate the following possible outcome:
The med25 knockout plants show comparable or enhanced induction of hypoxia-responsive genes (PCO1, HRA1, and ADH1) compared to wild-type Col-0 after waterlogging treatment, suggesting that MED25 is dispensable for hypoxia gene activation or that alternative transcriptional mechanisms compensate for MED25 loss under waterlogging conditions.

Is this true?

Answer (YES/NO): NO